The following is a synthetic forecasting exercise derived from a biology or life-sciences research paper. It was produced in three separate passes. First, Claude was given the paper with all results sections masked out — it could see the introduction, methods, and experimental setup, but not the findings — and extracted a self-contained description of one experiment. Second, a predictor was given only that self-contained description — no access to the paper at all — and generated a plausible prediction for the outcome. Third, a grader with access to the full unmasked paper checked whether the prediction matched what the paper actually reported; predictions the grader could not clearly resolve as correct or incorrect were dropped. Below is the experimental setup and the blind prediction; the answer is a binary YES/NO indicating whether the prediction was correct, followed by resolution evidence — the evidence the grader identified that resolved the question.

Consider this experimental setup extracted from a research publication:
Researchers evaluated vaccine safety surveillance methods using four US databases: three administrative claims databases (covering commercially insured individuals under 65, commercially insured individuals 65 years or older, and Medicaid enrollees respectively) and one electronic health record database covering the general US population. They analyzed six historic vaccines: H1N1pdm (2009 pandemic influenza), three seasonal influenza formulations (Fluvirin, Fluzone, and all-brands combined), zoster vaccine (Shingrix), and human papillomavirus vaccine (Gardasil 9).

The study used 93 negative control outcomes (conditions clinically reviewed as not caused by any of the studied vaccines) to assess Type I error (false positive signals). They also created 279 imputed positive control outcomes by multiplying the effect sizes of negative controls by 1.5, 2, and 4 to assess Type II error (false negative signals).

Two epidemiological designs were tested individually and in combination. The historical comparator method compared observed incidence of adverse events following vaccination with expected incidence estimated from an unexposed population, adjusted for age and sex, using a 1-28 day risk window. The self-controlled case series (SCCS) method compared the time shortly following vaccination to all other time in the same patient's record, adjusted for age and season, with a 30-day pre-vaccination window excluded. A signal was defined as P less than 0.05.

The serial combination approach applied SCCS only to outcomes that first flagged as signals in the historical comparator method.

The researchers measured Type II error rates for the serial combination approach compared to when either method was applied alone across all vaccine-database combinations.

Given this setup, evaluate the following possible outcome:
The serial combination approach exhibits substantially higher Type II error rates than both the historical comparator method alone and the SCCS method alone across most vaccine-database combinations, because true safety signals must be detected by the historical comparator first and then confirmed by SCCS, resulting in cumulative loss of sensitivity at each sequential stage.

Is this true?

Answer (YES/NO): YES